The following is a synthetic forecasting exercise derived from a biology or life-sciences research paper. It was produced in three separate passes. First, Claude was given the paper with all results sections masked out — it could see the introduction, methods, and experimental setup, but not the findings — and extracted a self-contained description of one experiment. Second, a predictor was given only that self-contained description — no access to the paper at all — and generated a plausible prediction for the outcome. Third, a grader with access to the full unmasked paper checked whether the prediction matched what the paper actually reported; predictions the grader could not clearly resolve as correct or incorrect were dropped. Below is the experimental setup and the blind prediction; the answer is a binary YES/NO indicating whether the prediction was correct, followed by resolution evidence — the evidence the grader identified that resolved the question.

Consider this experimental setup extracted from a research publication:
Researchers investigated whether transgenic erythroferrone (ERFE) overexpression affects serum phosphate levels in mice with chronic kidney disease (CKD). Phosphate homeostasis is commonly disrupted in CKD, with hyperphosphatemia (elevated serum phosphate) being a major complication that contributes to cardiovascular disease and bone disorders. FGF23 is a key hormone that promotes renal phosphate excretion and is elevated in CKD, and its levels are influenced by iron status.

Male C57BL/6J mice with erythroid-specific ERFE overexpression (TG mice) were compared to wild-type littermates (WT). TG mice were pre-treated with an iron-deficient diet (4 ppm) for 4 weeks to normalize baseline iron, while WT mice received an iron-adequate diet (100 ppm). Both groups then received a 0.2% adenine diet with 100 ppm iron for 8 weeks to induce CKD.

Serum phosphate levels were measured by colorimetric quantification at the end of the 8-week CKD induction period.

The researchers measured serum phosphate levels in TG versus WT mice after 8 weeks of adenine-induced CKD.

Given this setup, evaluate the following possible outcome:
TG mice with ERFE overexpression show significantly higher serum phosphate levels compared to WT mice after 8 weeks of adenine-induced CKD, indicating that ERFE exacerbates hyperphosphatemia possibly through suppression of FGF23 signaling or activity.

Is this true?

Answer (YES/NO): NO